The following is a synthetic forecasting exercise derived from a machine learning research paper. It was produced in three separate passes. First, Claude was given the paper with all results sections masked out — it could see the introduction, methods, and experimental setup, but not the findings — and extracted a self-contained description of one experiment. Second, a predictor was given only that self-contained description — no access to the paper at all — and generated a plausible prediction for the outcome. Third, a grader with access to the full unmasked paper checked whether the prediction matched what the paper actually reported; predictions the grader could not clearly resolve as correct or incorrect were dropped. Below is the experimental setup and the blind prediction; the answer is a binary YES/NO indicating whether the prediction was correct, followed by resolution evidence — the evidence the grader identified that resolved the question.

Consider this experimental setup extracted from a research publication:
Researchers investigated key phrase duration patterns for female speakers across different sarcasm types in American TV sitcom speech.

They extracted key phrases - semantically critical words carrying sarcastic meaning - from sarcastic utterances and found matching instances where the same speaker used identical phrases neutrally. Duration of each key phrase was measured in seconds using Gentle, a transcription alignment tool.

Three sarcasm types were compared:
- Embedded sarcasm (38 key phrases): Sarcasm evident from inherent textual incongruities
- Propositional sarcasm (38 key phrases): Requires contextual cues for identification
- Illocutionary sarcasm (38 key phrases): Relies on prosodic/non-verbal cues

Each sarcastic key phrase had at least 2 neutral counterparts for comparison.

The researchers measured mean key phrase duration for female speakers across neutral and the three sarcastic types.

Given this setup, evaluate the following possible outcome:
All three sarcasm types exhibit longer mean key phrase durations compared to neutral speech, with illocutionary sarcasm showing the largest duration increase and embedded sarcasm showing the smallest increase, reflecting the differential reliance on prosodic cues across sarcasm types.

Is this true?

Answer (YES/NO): NO